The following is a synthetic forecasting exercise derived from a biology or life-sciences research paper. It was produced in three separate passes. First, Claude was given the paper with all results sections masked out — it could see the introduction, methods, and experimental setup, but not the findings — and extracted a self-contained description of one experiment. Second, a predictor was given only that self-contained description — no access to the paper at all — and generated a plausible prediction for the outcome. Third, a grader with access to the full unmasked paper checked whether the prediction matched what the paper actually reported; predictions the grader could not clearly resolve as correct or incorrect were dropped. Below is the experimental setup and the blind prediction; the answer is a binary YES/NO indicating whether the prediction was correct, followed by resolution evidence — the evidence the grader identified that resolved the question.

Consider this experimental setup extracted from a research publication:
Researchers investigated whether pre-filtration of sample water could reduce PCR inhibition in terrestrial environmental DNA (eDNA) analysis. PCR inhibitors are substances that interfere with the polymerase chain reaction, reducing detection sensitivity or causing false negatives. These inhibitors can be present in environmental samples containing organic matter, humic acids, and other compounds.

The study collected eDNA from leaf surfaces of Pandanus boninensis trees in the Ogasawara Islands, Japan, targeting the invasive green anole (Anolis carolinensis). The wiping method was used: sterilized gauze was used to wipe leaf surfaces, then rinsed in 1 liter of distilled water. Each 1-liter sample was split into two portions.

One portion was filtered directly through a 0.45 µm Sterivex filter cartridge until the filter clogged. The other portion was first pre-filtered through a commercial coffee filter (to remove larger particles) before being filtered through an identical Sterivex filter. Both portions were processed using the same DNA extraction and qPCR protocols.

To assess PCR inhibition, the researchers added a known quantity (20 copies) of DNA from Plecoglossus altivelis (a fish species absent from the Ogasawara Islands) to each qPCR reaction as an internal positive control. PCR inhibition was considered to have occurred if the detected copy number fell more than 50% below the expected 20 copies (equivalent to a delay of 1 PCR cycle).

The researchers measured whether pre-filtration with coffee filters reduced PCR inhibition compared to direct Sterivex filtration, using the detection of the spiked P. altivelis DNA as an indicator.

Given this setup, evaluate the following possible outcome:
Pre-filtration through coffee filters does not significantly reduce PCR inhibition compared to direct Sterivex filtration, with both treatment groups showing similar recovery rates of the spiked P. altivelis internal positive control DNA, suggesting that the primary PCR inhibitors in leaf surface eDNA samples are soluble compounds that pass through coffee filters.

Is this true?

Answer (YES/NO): NO